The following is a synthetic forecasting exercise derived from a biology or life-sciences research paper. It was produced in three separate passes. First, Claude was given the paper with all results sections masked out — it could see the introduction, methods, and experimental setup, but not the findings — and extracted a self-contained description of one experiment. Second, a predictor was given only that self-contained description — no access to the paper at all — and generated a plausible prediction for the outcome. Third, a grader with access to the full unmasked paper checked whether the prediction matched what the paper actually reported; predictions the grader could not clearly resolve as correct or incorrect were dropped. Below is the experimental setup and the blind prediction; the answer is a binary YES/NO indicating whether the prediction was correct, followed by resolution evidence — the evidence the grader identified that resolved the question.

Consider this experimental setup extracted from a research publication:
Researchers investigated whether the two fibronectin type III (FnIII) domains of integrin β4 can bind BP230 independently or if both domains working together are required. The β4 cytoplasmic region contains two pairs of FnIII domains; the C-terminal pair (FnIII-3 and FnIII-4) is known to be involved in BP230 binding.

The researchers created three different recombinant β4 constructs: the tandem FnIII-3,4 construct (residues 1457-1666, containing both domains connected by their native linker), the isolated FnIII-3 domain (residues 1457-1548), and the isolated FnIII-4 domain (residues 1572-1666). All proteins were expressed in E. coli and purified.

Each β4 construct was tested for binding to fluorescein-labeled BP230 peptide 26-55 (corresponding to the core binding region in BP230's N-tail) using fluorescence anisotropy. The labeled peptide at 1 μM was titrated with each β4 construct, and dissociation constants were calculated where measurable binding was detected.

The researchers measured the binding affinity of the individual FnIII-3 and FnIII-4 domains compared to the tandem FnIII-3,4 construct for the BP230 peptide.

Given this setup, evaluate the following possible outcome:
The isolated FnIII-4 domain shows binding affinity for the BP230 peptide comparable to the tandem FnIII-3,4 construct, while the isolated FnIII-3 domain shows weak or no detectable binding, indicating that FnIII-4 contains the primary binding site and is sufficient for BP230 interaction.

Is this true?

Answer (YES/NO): NO